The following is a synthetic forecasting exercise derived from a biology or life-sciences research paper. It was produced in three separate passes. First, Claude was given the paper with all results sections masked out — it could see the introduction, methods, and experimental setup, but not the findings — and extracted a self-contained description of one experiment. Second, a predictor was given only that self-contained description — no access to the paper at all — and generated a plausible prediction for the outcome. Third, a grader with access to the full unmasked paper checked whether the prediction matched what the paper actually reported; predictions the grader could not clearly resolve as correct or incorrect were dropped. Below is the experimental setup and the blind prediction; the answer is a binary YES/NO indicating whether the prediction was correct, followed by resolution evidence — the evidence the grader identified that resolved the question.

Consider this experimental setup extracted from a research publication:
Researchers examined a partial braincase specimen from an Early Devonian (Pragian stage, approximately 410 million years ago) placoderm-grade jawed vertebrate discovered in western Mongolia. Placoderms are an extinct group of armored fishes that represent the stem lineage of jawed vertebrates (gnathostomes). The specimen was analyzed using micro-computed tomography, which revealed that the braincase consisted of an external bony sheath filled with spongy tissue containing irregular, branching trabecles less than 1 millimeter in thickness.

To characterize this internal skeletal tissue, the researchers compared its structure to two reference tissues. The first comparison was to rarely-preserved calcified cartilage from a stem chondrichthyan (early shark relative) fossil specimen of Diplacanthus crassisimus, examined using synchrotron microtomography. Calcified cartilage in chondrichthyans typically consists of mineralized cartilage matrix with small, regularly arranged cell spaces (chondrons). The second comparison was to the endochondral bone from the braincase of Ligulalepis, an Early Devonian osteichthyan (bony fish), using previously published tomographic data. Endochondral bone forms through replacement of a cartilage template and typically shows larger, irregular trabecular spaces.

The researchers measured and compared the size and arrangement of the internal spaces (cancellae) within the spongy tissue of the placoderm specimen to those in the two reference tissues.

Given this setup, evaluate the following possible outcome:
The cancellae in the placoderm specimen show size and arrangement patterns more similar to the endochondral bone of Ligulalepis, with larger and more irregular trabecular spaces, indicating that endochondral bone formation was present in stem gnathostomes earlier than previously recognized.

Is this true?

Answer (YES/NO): YES